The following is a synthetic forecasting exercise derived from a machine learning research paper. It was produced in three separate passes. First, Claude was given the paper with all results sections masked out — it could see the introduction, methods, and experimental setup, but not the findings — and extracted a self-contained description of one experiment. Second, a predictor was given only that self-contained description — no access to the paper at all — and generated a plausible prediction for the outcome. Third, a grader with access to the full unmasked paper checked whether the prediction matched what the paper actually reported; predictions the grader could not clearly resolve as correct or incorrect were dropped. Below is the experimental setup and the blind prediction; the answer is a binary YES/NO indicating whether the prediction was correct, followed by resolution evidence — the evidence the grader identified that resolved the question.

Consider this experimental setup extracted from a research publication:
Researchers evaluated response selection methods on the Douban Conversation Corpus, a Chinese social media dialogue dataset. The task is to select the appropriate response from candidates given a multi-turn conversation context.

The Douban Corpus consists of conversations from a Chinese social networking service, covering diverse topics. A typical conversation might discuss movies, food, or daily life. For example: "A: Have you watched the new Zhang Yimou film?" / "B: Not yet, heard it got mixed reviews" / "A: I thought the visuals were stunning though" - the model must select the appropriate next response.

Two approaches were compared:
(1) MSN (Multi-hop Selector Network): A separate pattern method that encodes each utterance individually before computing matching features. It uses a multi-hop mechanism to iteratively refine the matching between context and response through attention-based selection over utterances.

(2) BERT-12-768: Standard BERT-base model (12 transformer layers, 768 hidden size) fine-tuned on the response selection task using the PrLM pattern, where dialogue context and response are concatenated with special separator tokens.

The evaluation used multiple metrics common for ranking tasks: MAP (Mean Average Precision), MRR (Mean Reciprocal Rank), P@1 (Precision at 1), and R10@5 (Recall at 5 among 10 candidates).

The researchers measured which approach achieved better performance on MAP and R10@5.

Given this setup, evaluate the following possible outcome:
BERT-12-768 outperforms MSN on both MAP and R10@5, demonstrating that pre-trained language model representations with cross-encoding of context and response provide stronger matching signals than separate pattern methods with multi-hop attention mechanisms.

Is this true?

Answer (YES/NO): YES